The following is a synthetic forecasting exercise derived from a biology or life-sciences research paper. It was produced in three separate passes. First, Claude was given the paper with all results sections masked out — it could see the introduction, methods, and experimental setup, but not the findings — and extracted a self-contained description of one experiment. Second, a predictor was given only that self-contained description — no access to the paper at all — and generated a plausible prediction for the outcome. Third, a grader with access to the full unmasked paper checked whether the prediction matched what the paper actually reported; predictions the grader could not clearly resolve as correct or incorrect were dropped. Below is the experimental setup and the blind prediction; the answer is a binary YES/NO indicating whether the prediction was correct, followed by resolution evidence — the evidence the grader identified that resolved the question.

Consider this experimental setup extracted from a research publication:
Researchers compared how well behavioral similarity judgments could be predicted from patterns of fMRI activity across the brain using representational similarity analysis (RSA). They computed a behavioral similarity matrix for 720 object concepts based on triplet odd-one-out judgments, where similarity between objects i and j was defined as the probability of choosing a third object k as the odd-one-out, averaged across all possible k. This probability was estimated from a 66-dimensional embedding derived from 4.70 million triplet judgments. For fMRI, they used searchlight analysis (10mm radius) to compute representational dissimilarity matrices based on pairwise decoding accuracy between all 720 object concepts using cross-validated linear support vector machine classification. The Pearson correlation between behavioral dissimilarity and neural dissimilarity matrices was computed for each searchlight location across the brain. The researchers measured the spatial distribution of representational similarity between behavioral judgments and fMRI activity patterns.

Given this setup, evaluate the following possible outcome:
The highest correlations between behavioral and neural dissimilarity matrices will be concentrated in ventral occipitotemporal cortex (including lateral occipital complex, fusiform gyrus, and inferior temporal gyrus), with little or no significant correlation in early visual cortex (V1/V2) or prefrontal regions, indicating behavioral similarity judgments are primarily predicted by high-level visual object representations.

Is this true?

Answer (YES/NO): YES